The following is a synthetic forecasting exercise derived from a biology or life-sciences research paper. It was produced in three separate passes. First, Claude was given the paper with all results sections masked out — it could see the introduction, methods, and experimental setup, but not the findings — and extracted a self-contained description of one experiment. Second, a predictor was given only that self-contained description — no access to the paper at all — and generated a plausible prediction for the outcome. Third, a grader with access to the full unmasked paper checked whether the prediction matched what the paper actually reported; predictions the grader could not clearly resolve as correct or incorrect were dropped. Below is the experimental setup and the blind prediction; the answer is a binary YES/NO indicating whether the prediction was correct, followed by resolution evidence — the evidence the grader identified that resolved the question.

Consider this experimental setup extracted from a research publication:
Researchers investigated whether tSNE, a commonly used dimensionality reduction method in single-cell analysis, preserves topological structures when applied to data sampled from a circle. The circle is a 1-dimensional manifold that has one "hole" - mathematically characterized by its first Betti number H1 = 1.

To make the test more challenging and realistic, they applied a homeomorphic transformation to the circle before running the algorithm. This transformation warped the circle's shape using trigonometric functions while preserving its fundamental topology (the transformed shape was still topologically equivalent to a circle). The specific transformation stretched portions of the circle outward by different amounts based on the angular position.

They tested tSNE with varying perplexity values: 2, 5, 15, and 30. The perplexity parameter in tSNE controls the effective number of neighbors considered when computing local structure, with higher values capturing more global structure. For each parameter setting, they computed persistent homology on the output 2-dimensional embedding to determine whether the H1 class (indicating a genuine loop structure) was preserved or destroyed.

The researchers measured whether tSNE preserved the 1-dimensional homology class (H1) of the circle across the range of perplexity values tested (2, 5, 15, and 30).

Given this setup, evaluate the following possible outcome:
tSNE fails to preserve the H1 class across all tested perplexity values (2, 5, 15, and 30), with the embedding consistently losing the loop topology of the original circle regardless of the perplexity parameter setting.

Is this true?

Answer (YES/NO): NO